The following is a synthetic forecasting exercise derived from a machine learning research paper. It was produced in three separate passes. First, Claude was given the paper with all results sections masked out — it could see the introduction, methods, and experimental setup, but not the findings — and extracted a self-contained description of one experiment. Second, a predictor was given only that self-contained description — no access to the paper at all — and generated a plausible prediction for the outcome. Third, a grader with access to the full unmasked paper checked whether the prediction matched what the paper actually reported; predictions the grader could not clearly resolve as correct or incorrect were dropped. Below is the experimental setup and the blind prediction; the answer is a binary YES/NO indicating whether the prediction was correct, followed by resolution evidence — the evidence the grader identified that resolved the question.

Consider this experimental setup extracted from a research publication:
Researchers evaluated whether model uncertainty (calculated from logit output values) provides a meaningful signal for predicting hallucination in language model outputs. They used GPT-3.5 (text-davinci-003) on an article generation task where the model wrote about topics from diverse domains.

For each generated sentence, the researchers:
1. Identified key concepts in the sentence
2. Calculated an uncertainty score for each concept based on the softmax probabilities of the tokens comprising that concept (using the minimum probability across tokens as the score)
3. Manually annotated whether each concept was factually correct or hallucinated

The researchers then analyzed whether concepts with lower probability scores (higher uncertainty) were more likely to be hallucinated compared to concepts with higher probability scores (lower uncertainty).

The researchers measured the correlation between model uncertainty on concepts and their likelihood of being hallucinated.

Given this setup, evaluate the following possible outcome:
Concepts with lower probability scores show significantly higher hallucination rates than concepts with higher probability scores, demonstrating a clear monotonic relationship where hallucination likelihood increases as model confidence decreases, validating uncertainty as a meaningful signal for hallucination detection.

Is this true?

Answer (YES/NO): YES